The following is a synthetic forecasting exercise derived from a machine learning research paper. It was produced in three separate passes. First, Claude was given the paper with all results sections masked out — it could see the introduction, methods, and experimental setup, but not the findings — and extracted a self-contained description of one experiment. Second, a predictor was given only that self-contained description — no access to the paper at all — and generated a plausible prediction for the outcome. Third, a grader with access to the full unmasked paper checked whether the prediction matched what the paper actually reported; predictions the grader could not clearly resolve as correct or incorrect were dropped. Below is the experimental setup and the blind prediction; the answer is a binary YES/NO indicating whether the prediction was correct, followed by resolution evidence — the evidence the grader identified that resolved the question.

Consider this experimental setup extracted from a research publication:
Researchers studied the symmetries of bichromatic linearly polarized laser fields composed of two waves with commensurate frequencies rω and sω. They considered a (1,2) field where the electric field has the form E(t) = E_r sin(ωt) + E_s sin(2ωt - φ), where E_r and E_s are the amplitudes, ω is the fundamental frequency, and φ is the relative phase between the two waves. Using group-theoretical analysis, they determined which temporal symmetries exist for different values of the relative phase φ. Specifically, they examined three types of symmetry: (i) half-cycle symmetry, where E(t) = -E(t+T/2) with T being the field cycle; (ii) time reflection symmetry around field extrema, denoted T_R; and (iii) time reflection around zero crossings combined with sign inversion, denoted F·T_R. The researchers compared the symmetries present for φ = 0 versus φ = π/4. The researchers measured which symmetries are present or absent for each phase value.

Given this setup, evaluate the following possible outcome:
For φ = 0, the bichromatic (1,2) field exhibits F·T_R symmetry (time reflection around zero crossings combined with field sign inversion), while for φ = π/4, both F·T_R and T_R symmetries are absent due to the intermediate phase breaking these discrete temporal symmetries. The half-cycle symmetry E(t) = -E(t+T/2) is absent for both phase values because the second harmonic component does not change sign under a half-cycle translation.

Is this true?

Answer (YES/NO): NO